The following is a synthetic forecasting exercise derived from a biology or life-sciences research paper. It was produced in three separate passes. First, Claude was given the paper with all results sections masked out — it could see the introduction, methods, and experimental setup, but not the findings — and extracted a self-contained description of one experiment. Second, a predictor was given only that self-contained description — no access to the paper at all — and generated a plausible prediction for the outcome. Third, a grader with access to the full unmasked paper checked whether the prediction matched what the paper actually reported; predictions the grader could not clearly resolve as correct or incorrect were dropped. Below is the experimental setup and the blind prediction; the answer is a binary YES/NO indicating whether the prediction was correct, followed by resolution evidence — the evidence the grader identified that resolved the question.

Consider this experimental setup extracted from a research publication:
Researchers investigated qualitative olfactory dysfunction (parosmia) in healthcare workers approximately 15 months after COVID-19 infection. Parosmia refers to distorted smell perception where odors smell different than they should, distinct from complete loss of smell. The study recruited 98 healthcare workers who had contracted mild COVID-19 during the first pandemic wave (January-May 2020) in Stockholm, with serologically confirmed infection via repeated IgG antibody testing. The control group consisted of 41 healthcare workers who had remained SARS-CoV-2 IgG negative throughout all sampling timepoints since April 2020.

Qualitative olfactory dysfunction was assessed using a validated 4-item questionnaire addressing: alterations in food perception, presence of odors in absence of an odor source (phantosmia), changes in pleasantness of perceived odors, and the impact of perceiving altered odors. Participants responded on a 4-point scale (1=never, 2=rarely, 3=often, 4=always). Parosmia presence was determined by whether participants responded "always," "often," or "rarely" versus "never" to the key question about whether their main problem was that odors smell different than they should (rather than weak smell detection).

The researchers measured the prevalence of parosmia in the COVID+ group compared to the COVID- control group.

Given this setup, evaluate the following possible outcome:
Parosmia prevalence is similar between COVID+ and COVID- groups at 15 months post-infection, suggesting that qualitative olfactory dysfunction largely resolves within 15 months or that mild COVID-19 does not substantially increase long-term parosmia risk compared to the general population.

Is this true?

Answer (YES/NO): NO